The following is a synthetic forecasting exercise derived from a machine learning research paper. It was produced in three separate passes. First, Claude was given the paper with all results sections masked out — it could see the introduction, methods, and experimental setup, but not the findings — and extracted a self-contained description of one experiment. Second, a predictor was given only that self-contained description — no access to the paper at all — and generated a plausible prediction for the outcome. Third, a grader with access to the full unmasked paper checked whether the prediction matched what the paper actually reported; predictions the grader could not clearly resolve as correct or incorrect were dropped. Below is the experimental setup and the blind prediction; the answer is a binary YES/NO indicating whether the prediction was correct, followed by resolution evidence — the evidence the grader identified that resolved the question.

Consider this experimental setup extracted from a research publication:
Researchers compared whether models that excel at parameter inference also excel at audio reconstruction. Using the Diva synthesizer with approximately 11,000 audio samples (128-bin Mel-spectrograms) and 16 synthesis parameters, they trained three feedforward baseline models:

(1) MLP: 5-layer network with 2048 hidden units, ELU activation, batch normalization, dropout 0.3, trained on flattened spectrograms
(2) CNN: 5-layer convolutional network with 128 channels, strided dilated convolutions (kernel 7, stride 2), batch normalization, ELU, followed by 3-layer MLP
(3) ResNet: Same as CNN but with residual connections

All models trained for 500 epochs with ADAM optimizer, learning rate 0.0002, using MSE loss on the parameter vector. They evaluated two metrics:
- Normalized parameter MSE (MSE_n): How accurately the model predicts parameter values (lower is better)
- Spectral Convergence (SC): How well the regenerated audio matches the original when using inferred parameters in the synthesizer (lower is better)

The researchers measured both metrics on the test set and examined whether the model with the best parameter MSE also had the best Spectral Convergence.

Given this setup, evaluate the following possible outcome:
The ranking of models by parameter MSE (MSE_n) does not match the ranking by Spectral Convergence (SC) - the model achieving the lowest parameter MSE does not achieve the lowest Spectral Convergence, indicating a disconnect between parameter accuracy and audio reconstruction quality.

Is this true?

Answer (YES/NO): YES